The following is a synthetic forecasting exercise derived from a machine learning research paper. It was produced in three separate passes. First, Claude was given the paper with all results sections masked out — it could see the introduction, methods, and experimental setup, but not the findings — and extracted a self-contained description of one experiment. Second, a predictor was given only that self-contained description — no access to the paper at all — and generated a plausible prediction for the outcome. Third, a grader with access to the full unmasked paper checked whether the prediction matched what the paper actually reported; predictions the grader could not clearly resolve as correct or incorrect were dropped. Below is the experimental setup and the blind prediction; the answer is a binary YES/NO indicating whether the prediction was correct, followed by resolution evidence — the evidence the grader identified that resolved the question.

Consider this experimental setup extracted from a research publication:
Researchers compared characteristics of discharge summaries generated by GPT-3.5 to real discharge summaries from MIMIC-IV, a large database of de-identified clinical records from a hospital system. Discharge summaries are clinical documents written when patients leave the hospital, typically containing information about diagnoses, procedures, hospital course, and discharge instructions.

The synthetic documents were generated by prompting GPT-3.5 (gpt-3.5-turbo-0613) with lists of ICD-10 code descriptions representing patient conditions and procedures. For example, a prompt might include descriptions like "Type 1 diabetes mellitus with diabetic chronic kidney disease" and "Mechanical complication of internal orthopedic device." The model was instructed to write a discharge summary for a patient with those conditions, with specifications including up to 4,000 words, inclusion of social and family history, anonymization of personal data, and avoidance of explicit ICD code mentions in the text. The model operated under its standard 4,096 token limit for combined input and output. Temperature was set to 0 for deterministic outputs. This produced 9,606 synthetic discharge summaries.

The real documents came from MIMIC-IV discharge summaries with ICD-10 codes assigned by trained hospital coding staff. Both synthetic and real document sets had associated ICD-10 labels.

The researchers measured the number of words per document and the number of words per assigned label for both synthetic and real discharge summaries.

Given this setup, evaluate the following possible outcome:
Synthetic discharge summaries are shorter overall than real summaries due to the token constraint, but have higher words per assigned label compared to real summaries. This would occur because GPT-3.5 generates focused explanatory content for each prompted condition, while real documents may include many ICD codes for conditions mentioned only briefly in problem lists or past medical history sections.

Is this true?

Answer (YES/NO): NO